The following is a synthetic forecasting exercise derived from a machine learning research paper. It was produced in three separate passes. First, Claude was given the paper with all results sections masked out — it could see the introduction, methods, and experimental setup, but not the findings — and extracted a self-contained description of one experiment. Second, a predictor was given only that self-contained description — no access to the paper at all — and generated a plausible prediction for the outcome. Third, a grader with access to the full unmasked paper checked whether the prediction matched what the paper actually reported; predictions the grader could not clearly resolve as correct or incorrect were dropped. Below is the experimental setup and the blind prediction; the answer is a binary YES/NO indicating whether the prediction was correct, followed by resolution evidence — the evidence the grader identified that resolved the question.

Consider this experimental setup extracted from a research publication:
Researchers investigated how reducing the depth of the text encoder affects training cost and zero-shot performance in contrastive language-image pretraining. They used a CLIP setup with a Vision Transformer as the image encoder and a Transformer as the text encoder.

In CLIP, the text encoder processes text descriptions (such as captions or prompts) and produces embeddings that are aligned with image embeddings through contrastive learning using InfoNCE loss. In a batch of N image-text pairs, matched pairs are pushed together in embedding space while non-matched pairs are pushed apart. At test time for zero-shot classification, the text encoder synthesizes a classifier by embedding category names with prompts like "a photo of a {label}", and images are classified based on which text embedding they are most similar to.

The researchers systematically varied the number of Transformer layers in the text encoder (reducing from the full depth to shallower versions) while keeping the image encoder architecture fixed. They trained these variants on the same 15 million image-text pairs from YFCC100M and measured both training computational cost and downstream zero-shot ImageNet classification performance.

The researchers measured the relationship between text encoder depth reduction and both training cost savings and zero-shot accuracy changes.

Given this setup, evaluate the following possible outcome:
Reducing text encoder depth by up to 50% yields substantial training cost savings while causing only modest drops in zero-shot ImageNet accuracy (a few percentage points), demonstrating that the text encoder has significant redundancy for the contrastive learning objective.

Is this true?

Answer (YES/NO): NO